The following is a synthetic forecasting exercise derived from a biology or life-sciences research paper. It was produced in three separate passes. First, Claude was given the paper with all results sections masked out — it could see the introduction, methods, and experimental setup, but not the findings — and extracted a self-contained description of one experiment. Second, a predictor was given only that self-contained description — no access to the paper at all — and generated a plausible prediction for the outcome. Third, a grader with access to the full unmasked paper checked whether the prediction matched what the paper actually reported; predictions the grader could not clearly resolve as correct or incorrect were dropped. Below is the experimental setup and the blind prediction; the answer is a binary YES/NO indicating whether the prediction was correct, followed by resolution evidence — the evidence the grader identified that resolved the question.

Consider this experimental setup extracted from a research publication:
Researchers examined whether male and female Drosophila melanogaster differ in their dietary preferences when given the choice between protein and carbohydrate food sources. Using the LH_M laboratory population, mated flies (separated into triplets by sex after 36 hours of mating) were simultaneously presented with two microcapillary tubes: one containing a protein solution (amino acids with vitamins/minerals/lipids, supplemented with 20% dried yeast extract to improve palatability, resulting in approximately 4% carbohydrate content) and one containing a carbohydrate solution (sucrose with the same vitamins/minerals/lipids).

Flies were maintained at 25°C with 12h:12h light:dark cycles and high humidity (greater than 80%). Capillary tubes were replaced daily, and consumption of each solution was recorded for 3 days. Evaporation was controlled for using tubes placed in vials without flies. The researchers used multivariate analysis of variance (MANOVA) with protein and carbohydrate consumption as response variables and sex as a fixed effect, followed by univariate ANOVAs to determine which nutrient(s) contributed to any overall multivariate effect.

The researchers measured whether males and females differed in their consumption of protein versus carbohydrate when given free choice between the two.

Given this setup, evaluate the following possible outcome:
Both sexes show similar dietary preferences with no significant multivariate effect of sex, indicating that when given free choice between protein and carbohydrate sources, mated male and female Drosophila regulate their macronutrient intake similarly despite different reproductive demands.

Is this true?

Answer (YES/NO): NO